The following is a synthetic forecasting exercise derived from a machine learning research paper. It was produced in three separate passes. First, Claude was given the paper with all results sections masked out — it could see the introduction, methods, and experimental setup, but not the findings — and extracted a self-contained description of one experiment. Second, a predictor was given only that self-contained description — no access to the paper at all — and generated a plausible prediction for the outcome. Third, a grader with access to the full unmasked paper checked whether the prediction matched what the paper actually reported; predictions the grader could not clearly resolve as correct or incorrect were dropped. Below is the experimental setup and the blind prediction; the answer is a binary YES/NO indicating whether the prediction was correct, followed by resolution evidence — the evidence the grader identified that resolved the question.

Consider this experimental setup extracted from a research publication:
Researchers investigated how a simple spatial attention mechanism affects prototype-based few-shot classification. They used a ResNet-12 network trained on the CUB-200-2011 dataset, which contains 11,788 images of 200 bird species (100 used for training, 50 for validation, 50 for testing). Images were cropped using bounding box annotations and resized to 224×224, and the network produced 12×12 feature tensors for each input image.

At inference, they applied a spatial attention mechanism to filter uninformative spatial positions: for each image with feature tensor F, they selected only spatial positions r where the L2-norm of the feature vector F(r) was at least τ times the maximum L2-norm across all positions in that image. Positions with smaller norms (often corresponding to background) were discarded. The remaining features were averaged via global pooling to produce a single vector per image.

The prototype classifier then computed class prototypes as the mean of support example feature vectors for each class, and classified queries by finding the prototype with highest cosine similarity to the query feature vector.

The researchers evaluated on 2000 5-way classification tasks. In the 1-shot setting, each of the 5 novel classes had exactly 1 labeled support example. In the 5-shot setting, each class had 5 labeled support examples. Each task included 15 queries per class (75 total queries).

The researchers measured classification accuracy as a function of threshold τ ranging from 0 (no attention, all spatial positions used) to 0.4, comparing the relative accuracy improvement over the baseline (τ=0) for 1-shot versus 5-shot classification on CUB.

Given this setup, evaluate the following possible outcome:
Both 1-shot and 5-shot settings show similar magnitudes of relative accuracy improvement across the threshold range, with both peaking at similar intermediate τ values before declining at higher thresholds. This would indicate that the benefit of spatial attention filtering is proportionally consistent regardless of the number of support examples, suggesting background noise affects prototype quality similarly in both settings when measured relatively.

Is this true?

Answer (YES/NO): NO